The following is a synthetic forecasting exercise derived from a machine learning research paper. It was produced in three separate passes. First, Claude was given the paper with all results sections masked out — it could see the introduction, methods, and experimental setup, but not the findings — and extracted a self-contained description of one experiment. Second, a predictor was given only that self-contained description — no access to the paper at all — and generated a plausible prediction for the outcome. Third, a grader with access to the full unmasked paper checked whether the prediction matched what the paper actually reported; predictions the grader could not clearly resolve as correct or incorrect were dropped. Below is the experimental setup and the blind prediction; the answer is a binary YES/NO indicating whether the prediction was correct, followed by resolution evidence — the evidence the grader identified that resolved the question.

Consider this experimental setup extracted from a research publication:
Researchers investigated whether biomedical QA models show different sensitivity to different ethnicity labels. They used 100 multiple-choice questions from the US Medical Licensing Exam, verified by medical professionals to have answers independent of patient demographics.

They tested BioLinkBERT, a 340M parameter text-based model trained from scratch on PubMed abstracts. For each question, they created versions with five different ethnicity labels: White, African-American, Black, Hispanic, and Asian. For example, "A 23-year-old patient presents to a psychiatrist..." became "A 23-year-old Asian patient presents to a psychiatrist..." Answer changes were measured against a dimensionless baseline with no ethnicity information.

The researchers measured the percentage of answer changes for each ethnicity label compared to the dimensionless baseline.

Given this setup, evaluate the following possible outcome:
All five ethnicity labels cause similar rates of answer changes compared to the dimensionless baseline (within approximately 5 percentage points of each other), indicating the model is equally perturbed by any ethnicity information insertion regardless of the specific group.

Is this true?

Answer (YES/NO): NO